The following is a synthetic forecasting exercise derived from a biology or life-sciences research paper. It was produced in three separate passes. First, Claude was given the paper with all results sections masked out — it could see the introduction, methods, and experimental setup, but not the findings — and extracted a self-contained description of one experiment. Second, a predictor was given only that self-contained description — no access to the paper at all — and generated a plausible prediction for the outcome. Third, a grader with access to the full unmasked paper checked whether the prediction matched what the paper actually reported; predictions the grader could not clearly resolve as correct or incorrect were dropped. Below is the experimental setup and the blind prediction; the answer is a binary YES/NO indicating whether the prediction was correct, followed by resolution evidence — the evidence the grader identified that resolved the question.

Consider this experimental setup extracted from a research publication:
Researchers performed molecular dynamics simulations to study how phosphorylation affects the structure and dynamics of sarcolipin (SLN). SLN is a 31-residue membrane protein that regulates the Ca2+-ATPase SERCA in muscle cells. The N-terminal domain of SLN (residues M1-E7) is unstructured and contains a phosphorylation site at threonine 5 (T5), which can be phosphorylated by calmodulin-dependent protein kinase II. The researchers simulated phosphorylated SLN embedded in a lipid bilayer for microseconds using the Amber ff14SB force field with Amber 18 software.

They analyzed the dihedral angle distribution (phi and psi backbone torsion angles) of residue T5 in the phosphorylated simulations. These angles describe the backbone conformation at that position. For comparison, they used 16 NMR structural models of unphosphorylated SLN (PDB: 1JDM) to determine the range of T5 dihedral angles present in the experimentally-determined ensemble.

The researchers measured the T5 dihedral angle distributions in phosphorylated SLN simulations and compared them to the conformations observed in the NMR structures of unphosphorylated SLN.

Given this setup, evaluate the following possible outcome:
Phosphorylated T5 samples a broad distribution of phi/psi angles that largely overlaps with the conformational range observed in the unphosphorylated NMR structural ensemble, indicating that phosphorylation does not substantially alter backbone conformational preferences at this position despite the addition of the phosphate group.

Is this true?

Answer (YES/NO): NO